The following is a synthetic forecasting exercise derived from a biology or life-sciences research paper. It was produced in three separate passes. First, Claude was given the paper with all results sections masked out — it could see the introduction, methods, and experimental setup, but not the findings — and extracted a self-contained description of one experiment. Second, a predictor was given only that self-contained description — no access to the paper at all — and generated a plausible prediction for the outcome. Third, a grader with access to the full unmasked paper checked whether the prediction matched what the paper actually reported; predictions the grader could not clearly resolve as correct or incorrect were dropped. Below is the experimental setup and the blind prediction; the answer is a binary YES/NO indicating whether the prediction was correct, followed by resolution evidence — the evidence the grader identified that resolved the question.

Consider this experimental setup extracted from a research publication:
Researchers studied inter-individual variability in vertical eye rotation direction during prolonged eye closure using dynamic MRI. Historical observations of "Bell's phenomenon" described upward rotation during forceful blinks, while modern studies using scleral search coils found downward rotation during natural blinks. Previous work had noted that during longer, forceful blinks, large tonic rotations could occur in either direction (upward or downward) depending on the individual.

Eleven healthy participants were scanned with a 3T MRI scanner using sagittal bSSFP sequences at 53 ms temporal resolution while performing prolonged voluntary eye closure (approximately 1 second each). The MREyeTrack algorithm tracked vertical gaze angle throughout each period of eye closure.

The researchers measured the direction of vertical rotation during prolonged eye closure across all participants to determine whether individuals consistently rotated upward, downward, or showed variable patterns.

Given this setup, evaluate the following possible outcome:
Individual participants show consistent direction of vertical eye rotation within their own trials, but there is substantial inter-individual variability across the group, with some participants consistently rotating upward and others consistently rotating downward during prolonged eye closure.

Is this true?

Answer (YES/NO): NO